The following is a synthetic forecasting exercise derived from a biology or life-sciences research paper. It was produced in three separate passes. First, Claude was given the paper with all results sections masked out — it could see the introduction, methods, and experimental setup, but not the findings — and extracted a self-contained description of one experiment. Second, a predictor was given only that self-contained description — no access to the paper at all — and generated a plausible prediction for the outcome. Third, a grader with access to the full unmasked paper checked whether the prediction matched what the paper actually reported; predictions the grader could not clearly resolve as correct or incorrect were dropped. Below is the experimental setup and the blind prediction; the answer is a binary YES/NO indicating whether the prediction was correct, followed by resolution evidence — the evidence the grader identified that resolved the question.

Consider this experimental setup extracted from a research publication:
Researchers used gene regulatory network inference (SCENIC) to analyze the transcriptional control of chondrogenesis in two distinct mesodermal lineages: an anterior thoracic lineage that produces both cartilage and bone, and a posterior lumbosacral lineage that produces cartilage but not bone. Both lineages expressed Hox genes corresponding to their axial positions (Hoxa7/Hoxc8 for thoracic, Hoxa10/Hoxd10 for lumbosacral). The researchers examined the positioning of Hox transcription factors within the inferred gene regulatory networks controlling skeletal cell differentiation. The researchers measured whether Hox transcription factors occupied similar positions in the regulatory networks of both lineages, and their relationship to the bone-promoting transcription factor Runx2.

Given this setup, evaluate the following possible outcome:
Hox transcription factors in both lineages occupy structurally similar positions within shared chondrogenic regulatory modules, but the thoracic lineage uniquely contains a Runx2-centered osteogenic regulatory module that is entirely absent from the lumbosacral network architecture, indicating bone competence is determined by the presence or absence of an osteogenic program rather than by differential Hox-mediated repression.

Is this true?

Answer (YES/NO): NO